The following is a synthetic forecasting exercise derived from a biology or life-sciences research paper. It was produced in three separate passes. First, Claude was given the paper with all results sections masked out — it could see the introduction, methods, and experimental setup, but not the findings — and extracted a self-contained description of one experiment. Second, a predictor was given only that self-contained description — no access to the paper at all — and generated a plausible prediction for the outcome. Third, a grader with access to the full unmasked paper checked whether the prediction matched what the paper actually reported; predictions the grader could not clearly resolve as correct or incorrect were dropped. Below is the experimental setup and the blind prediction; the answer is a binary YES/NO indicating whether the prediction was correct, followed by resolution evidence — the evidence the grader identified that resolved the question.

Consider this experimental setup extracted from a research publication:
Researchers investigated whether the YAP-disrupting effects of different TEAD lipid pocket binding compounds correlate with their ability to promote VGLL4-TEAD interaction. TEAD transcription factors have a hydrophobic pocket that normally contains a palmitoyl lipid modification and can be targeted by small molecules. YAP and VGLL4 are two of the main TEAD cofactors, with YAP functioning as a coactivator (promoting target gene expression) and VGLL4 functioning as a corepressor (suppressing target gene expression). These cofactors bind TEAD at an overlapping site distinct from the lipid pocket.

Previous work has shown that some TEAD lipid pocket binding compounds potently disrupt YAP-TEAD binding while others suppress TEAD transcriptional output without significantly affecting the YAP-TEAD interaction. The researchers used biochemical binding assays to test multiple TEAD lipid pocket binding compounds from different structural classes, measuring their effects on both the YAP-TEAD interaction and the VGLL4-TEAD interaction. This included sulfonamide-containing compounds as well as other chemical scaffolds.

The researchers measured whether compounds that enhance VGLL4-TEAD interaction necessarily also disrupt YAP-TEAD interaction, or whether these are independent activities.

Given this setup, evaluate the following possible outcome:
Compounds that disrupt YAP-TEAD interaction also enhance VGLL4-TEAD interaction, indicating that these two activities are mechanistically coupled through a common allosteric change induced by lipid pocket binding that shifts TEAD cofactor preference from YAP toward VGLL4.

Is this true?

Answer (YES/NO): NO